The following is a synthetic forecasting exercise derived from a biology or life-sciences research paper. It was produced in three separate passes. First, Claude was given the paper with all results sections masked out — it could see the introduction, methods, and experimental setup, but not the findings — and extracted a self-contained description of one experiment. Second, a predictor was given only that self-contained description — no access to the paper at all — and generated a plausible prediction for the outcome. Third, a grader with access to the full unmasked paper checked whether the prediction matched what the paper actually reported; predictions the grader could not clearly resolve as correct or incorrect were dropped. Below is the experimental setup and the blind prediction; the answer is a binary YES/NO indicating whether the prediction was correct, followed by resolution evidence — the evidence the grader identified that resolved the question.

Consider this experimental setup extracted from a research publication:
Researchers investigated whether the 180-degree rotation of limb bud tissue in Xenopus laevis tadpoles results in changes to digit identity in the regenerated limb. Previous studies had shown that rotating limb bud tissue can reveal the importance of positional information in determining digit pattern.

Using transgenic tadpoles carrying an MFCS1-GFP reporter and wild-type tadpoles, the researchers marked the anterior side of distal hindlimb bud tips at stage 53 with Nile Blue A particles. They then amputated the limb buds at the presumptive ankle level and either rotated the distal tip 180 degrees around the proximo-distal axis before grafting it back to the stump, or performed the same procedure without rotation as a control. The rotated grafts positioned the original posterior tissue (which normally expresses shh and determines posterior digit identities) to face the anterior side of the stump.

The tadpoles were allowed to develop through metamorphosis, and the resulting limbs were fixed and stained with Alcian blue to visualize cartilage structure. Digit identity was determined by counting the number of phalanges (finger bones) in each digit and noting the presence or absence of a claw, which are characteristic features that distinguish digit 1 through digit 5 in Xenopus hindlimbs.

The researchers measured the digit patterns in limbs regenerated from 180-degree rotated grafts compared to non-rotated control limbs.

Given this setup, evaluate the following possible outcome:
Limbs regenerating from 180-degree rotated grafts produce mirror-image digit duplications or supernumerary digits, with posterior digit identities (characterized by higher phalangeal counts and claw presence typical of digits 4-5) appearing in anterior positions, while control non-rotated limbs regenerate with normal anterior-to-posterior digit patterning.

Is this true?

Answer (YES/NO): YES